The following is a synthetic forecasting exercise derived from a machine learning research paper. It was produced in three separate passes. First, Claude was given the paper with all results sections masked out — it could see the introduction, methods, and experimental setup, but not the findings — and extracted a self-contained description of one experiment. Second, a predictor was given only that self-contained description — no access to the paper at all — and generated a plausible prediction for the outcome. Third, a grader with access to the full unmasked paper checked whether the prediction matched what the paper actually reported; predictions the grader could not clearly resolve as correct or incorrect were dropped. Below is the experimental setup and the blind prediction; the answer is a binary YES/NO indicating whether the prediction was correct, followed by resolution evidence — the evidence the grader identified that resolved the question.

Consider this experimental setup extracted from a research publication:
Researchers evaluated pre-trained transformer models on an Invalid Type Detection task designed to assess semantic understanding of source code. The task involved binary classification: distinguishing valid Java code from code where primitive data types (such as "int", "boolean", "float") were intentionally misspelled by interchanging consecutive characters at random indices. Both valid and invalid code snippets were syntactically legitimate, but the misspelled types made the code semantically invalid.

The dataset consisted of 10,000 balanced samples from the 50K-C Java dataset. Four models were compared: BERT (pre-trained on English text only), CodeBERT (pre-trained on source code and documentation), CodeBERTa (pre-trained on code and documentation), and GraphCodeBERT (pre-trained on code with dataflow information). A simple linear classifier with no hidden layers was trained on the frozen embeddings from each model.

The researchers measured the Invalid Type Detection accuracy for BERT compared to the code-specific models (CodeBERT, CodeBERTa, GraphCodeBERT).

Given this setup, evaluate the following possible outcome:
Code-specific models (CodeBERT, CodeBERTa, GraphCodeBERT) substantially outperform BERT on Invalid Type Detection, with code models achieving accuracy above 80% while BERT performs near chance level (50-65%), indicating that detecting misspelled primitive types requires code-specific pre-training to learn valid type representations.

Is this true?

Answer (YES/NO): NO